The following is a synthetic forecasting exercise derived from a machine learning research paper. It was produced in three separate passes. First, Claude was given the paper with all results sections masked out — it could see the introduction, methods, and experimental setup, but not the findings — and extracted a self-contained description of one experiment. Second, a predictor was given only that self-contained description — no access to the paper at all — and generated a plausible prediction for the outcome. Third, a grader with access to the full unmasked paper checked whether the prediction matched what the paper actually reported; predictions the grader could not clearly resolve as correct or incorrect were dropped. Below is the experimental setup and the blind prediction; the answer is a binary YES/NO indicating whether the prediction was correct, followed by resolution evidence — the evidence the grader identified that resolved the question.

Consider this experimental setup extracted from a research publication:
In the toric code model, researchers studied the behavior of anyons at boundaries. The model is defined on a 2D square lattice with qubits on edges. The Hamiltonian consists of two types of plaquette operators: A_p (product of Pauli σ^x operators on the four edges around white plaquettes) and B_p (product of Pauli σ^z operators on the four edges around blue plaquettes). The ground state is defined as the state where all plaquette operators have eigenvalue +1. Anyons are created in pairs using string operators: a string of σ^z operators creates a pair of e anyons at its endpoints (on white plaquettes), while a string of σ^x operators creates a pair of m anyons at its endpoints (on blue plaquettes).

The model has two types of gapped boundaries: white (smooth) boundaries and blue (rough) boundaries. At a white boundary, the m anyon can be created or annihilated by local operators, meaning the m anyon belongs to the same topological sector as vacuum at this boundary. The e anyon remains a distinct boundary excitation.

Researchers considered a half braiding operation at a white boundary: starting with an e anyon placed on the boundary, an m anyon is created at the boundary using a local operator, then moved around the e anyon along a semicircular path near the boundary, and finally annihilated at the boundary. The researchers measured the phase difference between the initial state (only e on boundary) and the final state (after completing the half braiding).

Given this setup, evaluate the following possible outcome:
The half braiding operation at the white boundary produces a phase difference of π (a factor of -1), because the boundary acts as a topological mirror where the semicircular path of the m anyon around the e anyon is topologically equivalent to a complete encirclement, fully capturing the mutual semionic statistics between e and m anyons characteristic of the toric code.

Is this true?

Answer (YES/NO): YES